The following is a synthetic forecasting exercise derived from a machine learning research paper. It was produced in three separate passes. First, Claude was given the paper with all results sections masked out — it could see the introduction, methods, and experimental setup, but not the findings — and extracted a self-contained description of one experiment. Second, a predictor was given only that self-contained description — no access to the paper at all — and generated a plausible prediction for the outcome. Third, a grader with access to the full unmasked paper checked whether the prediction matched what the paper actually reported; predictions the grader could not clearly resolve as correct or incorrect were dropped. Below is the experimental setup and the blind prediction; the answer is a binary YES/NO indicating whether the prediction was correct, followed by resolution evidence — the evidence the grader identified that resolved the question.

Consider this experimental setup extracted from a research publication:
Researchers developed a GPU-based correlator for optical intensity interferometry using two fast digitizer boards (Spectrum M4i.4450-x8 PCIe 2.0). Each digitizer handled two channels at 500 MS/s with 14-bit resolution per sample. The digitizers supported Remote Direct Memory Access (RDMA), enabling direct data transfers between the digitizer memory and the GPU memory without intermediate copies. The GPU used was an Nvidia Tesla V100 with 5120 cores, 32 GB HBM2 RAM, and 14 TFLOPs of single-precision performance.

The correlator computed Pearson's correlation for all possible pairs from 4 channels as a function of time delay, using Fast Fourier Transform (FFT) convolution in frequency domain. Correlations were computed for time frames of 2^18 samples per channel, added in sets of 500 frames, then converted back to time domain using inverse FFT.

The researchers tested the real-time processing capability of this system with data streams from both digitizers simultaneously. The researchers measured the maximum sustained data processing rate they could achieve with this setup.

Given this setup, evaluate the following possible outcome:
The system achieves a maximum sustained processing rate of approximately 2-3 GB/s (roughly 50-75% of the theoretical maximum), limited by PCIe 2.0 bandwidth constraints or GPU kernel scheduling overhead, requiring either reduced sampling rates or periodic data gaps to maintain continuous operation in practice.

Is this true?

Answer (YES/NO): NO